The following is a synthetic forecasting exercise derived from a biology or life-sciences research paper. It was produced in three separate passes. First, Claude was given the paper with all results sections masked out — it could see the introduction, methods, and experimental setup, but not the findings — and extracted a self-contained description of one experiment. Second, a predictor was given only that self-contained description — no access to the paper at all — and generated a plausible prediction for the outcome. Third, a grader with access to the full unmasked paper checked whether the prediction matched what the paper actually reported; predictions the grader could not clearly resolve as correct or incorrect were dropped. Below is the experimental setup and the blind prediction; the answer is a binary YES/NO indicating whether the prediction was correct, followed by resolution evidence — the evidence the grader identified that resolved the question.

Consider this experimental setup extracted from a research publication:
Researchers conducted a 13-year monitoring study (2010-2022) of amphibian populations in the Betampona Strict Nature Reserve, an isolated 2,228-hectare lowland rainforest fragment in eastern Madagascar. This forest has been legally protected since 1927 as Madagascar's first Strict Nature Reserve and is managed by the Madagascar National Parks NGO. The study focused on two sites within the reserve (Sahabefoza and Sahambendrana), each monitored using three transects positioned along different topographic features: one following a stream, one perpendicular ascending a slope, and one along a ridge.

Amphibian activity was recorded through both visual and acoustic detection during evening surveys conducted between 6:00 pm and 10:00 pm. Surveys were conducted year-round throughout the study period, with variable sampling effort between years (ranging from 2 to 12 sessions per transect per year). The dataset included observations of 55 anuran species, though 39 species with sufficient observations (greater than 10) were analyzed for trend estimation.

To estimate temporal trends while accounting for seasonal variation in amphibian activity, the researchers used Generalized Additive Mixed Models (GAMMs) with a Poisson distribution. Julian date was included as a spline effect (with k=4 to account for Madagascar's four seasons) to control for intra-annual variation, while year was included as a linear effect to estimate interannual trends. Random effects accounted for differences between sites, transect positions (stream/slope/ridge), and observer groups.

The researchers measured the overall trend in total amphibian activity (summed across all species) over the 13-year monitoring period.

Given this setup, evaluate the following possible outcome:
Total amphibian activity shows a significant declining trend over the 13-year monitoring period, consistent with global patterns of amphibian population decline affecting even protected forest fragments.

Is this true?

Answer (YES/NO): YES